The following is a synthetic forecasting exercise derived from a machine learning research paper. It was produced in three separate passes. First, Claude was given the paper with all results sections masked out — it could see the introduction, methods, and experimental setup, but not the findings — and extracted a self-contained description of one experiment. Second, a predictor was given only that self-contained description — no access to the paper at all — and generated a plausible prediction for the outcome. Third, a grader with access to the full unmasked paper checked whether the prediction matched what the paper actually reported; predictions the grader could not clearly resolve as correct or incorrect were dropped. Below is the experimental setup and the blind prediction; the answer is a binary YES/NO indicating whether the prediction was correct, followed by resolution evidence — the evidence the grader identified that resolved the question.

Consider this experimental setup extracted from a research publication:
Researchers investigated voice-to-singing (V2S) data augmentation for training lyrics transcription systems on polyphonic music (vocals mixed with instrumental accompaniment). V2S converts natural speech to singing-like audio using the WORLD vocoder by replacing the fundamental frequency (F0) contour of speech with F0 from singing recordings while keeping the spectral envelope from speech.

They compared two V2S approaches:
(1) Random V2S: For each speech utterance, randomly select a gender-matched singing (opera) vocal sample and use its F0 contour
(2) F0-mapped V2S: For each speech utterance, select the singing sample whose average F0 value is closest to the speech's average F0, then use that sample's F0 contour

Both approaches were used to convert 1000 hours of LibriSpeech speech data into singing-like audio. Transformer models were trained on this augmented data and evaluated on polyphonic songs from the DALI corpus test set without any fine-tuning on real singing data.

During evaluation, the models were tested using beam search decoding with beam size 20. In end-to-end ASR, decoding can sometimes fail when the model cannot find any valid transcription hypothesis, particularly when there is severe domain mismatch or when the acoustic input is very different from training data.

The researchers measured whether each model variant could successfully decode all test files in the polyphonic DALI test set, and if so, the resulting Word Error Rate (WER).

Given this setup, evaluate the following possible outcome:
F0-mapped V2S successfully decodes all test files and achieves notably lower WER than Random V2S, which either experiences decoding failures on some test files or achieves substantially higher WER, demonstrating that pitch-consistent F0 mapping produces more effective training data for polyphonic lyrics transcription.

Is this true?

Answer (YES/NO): YES